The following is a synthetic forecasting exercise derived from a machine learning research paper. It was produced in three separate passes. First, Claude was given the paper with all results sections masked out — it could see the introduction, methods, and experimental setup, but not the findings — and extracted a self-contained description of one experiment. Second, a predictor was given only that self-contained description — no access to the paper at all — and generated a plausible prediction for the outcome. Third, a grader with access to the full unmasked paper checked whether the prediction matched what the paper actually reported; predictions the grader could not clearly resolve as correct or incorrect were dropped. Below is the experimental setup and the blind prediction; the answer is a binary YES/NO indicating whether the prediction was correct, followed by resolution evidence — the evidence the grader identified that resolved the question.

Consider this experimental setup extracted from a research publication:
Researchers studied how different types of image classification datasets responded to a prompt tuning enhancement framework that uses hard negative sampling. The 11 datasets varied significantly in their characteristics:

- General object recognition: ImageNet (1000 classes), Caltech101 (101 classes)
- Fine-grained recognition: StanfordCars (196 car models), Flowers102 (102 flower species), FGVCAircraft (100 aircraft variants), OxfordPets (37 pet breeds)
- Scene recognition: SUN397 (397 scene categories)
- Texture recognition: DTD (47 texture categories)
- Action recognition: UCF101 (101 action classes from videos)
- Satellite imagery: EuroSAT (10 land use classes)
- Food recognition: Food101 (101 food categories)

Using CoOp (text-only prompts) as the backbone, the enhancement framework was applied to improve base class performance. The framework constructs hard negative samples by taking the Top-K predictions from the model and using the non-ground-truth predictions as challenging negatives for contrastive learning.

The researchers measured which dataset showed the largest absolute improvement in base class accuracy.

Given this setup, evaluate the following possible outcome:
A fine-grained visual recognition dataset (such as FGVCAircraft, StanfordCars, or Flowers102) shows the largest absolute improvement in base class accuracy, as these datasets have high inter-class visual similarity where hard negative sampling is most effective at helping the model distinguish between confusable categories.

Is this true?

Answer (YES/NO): YES